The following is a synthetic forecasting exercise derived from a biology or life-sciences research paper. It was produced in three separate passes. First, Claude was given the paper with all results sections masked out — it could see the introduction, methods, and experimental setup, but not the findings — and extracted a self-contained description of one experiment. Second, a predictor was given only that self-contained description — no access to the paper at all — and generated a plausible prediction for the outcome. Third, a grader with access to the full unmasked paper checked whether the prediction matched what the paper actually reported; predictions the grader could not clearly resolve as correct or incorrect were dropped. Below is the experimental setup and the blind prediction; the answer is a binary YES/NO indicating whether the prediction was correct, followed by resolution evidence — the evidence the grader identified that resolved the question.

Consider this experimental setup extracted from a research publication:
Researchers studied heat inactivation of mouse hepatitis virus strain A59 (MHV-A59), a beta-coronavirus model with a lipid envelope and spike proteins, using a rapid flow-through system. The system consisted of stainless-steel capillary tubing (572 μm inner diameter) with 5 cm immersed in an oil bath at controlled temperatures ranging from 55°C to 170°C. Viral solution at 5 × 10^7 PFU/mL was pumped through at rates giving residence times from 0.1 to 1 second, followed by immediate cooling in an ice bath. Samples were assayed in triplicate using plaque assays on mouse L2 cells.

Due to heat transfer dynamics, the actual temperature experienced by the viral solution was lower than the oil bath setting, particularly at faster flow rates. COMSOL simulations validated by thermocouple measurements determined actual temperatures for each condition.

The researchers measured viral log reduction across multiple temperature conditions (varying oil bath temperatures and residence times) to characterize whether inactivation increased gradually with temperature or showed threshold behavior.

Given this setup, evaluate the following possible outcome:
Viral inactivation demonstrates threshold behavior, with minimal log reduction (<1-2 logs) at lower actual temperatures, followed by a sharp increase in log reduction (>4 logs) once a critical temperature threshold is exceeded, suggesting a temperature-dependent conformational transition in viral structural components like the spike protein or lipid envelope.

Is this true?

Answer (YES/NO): YES